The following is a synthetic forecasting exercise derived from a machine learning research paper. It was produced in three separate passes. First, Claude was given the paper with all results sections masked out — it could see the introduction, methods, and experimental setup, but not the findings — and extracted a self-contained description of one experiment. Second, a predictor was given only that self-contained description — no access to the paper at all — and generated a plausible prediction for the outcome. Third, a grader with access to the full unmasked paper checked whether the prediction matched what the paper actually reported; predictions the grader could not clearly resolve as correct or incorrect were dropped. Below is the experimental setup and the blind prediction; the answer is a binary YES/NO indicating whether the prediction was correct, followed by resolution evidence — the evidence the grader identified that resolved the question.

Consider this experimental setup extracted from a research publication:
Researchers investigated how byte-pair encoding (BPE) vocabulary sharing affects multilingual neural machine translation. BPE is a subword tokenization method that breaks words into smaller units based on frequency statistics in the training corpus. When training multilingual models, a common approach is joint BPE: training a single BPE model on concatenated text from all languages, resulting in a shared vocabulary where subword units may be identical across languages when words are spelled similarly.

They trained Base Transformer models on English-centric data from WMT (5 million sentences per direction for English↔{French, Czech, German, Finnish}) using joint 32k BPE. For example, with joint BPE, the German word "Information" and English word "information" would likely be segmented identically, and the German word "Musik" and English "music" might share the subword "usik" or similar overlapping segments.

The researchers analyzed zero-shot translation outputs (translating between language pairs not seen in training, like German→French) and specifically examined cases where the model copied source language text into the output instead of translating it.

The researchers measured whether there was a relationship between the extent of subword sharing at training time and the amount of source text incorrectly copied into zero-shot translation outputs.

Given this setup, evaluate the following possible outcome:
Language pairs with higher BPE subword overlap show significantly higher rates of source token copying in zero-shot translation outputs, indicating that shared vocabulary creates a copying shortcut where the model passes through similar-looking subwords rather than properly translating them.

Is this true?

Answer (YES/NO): YES